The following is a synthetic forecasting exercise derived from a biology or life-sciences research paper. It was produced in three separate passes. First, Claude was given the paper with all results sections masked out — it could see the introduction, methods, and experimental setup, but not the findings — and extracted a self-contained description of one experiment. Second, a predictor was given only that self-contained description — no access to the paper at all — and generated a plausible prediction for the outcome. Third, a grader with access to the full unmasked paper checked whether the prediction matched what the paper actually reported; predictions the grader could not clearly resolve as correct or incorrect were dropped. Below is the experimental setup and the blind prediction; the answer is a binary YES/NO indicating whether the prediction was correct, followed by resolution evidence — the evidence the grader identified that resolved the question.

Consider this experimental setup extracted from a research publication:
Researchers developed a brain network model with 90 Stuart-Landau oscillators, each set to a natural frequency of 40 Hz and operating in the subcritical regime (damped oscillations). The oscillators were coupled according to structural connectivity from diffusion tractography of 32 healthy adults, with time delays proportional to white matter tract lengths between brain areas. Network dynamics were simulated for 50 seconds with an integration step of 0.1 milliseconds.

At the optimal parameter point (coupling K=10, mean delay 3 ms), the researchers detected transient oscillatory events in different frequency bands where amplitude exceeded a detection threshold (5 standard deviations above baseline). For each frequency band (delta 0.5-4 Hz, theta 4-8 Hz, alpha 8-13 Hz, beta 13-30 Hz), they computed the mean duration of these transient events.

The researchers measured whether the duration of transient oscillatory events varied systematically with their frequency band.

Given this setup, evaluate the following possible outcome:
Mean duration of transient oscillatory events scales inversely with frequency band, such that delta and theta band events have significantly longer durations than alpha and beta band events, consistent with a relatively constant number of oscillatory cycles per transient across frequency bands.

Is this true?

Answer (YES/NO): NO